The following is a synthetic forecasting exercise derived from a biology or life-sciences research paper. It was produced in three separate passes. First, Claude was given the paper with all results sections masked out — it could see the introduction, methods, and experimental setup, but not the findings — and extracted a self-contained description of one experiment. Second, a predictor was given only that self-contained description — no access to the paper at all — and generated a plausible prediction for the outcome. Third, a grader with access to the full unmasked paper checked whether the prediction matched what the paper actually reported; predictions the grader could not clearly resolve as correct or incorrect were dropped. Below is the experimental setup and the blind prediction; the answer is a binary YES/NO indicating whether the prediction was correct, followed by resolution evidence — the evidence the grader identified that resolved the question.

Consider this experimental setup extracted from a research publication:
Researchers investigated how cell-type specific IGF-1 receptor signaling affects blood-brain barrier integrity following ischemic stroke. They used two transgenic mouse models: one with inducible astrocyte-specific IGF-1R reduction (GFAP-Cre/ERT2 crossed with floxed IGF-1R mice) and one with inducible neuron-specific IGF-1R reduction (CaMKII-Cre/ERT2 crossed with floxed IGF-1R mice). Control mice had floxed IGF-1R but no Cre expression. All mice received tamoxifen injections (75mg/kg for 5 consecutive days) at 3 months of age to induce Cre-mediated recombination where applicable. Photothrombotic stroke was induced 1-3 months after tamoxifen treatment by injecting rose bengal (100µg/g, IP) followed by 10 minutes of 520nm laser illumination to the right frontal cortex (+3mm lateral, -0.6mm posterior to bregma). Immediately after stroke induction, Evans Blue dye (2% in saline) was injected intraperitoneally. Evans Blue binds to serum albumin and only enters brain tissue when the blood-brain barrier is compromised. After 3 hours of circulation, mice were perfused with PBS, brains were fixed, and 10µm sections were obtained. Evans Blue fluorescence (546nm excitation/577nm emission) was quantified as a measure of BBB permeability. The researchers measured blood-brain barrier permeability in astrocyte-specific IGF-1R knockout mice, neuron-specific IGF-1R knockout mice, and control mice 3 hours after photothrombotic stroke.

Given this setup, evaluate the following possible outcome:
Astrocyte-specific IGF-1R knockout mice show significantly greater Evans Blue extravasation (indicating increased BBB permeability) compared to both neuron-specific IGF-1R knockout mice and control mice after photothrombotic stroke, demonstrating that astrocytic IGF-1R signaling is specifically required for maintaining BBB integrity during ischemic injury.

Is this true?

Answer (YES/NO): NO